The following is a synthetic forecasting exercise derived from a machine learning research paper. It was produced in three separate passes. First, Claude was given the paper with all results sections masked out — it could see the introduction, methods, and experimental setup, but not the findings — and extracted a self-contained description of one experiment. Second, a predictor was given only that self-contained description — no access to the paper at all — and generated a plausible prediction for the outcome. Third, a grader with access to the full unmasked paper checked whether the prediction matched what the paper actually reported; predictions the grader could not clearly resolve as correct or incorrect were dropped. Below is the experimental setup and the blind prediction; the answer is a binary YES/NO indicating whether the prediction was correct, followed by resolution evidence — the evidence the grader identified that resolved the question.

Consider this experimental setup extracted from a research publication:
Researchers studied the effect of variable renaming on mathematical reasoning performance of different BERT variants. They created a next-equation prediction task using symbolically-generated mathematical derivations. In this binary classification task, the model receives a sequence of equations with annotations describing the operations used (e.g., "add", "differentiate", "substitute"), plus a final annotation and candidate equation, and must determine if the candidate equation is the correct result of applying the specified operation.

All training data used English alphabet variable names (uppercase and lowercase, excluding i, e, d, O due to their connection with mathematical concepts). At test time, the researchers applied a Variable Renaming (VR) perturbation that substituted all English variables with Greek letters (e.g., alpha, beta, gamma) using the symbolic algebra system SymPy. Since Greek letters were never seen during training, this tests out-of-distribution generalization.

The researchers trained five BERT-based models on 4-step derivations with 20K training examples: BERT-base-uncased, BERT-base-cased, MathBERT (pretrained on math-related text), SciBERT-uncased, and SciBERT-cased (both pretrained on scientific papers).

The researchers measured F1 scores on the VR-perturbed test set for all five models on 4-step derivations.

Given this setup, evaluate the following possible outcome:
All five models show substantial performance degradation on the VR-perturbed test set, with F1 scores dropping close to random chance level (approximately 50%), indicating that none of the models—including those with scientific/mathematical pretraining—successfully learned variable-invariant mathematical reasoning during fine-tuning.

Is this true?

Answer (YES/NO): NO